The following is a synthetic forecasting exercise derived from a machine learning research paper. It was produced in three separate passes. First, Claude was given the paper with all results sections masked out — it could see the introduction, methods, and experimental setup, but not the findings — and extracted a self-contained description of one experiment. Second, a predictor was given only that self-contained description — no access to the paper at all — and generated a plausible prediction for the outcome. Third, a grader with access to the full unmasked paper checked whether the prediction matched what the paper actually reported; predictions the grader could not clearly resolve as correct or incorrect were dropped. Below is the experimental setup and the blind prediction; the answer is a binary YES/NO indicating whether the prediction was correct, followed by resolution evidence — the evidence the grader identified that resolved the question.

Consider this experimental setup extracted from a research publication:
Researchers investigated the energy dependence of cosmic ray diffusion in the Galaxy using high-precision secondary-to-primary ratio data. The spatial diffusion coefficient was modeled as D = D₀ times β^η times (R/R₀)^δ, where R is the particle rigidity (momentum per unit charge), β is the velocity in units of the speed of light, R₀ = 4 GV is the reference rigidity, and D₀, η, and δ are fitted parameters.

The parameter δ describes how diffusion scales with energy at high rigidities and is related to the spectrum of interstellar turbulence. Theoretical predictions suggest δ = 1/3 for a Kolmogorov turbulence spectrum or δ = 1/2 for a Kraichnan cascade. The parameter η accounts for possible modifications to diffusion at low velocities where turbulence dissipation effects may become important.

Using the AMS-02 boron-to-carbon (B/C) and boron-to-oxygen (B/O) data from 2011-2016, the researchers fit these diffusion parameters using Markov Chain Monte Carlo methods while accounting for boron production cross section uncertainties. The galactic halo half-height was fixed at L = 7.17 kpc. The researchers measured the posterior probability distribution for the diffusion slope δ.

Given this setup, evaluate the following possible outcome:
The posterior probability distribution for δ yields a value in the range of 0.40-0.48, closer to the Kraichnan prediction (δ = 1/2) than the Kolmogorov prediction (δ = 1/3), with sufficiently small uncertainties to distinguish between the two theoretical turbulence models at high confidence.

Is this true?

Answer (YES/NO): YES